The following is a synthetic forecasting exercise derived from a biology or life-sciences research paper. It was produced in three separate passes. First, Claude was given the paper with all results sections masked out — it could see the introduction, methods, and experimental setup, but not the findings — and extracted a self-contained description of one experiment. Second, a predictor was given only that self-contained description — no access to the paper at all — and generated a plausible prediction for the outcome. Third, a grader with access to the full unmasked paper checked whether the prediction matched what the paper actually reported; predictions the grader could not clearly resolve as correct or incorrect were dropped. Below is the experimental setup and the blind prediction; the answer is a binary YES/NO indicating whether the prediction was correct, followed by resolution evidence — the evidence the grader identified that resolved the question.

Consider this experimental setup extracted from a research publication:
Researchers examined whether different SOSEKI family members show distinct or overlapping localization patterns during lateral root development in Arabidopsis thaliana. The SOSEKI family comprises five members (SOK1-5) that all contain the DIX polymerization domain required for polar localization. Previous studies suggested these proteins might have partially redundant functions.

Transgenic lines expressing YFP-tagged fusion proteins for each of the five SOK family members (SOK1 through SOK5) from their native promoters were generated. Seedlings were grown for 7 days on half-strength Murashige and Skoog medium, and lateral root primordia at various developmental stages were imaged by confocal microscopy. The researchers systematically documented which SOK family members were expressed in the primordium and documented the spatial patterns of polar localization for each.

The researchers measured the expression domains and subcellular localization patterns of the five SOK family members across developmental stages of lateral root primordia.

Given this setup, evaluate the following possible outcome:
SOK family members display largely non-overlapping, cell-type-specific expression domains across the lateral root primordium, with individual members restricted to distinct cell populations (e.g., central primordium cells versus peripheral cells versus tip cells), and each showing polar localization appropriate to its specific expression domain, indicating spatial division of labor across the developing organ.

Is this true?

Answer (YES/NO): NO